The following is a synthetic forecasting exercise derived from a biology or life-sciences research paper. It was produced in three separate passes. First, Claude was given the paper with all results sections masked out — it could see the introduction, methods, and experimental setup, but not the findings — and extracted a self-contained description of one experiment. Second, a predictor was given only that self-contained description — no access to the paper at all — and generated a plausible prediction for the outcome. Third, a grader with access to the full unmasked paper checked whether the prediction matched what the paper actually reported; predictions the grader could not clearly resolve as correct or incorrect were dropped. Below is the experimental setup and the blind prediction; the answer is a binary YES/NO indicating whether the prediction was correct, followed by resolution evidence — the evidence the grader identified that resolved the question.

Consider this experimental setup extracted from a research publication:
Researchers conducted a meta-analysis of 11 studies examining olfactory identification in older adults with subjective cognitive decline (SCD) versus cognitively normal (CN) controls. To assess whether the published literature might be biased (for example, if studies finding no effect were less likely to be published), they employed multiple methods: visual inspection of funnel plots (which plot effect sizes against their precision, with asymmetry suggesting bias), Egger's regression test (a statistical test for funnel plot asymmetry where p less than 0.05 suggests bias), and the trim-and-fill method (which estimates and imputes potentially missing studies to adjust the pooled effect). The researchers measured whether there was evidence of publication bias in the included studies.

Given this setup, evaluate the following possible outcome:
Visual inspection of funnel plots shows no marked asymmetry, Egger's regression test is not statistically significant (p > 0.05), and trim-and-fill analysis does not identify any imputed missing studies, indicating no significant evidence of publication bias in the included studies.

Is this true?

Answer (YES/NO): NO